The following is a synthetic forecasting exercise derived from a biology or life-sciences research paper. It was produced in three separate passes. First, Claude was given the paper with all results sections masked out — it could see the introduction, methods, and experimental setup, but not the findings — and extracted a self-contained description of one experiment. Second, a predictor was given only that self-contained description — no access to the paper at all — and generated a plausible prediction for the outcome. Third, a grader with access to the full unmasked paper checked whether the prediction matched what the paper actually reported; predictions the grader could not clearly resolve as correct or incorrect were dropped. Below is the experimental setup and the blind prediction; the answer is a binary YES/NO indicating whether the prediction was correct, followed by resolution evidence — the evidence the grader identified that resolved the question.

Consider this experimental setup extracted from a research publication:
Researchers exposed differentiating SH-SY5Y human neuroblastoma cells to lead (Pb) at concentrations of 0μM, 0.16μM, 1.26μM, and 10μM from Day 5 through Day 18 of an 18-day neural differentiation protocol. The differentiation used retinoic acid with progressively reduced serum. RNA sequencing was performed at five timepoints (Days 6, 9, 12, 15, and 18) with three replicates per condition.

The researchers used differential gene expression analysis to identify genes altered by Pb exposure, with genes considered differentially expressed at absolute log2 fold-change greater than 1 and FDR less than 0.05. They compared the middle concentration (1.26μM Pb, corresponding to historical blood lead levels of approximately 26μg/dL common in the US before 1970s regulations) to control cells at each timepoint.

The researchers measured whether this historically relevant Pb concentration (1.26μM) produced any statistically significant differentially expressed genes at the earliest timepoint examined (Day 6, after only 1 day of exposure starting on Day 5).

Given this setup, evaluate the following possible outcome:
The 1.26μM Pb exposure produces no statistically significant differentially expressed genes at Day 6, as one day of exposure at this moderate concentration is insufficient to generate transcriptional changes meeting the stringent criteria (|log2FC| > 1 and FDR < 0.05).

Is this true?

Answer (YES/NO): YES